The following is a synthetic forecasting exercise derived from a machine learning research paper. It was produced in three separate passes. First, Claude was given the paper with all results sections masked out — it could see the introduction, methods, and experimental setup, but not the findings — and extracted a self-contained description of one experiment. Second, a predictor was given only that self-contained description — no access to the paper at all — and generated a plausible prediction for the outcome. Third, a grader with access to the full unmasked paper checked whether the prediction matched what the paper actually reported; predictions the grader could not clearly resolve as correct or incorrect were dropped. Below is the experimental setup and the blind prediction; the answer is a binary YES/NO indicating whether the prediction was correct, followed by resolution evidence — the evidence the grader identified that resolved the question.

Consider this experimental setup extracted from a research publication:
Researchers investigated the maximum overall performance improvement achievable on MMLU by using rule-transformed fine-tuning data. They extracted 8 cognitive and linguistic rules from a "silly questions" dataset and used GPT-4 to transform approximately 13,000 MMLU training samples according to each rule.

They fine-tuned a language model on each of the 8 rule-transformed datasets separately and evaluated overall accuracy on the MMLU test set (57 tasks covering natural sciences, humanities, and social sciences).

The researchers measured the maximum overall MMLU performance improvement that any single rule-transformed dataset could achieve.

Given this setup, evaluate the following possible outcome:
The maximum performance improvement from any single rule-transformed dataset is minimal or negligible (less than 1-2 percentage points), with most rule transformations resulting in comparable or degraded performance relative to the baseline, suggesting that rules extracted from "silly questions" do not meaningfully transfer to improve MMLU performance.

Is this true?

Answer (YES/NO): YES